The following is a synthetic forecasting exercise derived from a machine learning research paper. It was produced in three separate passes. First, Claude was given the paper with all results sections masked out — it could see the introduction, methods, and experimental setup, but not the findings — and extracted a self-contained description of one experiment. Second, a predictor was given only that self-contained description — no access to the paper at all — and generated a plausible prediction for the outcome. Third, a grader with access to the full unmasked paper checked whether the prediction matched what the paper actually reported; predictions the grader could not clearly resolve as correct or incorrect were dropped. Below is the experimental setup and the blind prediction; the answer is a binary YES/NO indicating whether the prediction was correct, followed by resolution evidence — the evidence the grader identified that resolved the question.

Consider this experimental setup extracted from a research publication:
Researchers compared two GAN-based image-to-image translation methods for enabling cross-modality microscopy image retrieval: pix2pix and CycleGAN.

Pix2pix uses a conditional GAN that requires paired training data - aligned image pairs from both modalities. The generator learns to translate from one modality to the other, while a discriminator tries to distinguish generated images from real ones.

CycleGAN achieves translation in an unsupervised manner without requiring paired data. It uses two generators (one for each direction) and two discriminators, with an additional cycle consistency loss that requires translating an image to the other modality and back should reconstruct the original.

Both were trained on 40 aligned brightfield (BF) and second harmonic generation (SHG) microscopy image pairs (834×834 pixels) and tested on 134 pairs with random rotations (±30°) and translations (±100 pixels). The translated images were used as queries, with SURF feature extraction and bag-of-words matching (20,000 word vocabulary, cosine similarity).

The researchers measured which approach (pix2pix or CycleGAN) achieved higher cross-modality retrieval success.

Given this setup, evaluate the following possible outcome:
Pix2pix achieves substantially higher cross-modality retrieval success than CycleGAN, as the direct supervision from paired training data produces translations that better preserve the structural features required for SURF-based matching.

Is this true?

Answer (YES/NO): NO